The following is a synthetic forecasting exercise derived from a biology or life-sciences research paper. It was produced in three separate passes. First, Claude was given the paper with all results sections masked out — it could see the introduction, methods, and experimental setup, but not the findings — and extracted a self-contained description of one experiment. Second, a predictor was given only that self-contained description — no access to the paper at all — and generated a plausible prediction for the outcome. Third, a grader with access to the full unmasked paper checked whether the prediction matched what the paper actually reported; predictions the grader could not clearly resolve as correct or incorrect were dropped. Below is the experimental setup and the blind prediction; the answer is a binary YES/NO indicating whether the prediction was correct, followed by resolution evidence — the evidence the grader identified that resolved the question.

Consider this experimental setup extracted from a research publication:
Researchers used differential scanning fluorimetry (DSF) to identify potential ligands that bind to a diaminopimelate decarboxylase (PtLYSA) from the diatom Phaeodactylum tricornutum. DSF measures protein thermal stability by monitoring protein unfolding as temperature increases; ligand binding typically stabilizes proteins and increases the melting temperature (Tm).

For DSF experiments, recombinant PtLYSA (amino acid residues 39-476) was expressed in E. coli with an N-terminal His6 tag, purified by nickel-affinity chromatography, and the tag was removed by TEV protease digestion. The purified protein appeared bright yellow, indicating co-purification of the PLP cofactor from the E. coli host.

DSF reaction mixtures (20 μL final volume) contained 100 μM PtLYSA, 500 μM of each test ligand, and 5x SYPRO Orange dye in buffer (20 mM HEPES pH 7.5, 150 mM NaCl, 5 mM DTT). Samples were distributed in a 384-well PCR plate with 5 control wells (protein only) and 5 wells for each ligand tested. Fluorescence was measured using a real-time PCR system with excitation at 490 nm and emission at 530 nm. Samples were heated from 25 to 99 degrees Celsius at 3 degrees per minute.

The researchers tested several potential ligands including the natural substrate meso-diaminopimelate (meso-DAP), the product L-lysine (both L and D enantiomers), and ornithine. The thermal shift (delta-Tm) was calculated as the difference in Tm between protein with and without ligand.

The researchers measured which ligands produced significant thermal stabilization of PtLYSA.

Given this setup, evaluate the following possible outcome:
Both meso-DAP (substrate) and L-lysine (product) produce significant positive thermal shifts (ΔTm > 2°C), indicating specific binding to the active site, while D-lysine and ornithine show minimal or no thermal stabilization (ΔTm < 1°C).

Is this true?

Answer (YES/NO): NO